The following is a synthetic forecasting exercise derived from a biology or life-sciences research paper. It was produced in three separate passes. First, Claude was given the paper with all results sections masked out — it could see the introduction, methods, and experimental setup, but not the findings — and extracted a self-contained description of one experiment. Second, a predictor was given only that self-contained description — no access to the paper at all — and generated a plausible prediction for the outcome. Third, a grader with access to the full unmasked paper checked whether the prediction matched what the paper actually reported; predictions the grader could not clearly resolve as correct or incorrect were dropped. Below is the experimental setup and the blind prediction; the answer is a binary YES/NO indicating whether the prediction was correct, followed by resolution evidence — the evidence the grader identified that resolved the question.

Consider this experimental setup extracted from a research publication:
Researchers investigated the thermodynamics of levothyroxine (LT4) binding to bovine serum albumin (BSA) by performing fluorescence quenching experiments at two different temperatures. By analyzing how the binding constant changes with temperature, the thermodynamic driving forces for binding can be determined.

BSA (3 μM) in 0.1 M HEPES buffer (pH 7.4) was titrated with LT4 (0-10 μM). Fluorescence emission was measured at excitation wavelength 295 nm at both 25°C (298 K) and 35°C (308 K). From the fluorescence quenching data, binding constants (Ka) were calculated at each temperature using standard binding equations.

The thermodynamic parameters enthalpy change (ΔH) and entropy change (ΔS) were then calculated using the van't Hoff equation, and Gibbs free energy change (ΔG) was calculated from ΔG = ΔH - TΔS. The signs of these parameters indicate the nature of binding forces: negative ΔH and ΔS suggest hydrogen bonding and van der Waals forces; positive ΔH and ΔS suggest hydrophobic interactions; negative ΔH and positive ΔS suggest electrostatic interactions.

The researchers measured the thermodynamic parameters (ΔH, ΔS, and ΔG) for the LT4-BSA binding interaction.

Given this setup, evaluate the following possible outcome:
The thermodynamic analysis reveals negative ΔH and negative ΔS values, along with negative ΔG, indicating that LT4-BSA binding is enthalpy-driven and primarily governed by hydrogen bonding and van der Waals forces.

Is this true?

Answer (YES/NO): YES